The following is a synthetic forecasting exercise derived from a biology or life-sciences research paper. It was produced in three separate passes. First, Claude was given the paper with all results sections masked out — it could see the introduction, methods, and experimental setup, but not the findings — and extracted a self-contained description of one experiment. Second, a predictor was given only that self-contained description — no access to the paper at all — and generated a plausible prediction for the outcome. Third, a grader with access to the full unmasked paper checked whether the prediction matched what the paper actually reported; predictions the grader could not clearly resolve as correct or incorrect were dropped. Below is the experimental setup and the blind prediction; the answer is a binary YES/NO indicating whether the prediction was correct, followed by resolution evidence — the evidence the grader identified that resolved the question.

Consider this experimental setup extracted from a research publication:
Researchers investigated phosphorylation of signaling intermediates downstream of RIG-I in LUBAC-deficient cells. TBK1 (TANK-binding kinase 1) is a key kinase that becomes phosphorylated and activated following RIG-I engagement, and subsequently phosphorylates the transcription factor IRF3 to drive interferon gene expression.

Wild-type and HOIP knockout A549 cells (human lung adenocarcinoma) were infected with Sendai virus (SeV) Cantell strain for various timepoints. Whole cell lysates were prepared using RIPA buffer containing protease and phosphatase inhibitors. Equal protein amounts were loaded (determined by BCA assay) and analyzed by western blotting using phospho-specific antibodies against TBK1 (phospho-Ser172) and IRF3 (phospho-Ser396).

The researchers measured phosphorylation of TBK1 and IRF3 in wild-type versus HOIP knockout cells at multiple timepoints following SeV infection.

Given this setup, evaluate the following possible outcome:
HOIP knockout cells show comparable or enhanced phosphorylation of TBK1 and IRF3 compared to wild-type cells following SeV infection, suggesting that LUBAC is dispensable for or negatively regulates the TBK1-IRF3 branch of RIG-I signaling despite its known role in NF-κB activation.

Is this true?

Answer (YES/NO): NO